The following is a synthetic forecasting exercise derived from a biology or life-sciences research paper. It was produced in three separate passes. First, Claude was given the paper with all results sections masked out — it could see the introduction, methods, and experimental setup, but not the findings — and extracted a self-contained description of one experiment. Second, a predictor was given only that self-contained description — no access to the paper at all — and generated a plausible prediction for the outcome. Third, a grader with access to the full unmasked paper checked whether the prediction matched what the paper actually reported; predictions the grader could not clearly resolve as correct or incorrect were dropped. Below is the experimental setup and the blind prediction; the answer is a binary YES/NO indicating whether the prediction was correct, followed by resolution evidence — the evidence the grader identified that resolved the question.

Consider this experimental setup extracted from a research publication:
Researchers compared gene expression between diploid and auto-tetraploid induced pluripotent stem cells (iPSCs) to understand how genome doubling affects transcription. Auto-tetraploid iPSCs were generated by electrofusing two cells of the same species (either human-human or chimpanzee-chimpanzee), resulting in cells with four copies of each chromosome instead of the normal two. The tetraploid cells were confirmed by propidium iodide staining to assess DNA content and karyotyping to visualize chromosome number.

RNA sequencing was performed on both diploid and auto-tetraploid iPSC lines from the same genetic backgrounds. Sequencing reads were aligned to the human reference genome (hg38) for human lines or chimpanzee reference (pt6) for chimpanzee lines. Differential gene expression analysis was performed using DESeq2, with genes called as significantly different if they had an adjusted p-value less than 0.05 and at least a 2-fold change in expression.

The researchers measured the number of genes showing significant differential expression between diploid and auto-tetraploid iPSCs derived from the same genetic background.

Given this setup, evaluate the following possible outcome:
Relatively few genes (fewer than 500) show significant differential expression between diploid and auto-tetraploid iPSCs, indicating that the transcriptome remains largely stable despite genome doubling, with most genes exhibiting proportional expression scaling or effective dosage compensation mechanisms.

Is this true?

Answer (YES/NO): YES